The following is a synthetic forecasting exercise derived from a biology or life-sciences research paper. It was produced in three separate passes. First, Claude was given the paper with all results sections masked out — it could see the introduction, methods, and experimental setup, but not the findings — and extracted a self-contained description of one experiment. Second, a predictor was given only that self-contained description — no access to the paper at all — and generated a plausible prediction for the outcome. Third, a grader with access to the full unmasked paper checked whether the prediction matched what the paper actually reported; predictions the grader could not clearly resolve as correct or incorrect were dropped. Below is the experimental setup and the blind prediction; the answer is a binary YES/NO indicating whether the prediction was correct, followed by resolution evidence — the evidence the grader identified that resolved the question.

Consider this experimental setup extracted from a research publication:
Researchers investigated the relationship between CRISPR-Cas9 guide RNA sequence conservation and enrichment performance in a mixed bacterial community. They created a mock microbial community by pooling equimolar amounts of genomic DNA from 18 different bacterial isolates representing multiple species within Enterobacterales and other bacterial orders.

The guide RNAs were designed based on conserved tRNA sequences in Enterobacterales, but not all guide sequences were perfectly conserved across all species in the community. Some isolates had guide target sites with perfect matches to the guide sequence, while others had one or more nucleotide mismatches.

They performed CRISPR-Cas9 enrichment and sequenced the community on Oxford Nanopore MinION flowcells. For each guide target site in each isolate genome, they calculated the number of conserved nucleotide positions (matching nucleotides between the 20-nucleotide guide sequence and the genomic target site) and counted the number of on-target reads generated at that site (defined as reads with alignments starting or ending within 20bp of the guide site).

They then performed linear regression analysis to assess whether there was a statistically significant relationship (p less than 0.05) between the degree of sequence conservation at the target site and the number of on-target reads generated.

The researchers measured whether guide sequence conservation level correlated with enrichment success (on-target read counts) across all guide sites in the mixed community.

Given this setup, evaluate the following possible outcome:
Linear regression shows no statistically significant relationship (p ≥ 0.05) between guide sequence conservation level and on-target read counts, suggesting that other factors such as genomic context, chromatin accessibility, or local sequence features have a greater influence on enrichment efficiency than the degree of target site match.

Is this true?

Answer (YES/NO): NO